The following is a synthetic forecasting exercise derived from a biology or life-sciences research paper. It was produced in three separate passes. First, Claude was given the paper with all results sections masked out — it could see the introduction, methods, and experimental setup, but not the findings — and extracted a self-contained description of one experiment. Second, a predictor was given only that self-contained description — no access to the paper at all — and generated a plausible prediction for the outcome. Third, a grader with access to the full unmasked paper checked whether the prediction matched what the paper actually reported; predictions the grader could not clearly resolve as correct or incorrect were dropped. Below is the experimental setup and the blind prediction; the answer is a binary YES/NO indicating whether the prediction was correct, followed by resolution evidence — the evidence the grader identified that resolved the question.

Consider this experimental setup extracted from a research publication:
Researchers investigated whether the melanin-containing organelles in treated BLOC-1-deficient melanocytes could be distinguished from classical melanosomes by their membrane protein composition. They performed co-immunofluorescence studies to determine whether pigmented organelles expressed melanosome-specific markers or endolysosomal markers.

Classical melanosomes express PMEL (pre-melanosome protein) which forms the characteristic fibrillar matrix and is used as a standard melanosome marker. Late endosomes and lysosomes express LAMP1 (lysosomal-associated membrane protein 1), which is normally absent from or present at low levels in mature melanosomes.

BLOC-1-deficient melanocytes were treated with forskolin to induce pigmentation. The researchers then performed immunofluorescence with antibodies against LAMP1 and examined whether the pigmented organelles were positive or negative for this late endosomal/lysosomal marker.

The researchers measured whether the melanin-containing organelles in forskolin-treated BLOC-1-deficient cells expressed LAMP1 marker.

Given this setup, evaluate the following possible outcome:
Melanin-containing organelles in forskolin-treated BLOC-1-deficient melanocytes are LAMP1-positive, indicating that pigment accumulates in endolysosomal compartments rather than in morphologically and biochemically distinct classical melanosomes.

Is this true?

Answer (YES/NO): YES